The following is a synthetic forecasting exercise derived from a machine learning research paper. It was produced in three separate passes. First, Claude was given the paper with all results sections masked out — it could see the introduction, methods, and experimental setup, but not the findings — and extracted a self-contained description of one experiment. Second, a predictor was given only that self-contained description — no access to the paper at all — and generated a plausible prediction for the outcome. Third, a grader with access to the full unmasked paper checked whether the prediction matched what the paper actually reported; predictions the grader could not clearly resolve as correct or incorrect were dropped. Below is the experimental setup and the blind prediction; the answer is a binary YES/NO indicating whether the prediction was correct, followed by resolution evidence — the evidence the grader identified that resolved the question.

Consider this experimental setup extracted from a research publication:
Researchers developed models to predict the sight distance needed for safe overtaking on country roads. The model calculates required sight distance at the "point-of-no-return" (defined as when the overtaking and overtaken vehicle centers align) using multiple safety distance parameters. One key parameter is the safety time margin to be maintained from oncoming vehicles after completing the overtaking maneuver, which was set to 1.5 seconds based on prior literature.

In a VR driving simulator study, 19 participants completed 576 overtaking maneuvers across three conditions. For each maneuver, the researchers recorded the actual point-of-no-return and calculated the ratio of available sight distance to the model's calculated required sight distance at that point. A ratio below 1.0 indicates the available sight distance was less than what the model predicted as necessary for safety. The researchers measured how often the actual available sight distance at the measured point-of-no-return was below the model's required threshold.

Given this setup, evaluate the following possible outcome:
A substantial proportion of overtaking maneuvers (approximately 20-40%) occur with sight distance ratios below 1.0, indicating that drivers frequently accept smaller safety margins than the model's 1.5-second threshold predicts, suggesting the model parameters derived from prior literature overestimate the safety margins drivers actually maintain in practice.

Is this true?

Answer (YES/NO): NO